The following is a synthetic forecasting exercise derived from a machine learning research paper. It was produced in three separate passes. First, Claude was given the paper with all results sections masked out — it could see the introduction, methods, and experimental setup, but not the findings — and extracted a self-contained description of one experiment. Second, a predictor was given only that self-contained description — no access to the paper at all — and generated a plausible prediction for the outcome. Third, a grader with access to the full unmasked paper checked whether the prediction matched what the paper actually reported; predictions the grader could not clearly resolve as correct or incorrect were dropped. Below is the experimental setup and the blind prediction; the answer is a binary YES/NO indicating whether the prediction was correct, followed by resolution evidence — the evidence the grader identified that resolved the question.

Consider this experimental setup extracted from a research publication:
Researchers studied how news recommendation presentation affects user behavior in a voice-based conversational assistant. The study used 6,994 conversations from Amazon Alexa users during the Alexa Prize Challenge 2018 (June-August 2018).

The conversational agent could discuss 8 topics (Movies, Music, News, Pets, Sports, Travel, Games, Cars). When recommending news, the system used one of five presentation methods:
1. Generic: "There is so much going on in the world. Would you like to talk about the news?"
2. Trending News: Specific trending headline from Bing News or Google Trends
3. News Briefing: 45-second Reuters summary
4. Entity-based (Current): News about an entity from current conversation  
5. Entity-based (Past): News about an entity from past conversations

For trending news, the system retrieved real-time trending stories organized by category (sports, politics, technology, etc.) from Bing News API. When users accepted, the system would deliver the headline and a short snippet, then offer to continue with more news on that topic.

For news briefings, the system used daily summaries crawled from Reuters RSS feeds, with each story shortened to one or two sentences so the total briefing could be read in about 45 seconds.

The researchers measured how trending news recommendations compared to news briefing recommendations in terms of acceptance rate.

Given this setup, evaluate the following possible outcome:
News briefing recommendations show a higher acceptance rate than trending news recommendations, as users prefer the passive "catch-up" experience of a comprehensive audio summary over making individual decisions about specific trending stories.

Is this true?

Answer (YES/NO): YES